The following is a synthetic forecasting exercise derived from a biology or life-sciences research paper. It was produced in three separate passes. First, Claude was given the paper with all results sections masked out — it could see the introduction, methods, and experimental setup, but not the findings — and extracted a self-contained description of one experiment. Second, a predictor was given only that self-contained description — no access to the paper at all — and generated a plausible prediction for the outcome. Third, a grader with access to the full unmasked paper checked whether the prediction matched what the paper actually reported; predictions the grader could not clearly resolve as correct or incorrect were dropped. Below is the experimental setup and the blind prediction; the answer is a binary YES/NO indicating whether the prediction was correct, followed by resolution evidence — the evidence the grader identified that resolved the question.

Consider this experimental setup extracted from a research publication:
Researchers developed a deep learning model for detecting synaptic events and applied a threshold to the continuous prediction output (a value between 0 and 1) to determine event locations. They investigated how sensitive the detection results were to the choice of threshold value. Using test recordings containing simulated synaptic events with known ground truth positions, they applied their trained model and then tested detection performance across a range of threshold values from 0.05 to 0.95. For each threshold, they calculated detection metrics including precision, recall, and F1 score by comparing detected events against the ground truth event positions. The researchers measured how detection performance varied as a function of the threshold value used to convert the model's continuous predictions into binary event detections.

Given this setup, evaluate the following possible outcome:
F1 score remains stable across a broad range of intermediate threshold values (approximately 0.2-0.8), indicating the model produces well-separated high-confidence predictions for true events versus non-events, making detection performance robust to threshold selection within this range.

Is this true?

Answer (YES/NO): YES